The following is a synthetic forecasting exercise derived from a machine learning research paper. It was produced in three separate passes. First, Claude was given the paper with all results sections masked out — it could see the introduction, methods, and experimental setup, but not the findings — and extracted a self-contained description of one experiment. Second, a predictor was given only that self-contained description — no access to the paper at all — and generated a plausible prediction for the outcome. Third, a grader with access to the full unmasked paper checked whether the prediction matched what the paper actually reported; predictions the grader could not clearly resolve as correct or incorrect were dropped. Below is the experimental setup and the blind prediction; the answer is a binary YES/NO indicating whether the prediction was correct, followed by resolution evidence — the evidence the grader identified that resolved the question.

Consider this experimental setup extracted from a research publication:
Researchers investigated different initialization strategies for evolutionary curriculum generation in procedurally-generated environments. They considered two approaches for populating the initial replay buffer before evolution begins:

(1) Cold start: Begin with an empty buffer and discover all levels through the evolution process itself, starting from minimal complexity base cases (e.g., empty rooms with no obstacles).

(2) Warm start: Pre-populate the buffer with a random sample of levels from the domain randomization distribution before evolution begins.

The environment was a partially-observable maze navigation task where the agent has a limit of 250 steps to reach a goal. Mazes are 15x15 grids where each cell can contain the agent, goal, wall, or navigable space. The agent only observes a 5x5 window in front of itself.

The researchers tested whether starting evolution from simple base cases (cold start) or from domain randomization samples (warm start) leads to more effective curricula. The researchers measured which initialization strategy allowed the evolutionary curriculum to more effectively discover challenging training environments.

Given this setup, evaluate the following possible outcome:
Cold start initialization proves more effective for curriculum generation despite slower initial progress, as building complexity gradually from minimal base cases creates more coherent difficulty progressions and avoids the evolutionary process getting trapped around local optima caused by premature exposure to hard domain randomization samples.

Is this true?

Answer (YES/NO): NO